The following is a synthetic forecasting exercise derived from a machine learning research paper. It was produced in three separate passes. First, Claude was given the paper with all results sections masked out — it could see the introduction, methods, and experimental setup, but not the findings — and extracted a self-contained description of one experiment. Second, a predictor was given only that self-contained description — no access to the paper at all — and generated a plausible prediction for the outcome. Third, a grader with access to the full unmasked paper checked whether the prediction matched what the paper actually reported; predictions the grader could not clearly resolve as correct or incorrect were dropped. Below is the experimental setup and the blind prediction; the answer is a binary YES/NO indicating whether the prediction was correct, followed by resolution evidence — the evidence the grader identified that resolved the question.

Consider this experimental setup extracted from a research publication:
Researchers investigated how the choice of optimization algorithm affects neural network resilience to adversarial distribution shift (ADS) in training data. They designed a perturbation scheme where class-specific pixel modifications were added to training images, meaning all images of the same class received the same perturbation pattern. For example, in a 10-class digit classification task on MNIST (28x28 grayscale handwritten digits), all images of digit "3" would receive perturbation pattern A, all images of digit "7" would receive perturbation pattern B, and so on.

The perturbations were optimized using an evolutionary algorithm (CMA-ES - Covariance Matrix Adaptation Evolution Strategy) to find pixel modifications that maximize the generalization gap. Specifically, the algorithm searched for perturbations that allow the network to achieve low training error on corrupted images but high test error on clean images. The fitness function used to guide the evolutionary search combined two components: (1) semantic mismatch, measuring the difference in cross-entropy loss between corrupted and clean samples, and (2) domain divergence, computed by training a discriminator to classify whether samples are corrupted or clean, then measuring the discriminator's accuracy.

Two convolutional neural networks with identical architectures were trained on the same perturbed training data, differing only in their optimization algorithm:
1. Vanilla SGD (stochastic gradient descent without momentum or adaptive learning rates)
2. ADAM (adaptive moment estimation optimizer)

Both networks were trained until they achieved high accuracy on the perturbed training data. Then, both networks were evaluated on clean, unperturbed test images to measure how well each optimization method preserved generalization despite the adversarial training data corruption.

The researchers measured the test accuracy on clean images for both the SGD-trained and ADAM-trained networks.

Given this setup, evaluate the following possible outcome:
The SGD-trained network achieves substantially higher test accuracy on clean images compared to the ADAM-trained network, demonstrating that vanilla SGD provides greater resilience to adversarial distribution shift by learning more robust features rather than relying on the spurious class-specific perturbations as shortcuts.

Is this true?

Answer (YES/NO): YES